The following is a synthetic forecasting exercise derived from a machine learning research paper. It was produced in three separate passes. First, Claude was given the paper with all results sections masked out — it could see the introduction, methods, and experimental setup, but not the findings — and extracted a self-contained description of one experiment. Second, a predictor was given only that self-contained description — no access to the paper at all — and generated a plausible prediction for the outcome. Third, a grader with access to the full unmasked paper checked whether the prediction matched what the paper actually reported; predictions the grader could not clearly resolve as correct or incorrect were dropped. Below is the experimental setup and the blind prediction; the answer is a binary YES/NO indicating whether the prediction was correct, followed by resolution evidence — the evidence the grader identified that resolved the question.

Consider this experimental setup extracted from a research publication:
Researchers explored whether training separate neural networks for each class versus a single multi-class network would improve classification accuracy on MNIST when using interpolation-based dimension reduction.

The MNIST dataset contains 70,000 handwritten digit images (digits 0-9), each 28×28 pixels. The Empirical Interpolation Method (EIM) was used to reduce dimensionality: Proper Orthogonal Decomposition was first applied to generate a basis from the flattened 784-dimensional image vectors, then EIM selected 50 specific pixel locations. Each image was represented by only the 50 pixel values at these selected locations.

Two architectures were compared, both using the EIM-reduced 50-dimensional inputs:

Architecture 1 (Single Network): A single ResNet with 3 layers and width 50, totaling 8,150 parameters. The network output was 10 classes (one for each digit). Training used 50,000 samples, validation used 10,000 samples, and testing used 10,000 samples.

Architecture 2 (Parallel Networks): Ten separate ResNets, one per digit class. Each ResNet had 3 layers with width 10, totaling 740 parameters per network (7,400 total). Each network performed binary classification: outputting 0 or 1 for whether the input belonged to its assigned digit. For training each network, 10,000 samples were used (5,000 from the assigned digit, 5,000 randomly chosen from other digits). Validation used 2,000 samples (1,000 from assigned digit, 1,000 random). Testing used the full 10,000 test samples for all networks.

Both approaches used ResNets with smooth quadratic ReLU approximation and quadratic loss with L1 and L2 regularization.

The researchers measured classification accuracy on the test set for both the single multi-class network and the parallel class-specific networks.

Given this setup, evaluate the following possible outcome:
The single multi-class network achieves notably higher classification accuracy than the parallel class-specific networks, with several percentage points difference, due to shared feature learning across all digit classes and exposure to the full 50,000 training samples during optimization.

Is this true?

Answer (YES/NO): NO